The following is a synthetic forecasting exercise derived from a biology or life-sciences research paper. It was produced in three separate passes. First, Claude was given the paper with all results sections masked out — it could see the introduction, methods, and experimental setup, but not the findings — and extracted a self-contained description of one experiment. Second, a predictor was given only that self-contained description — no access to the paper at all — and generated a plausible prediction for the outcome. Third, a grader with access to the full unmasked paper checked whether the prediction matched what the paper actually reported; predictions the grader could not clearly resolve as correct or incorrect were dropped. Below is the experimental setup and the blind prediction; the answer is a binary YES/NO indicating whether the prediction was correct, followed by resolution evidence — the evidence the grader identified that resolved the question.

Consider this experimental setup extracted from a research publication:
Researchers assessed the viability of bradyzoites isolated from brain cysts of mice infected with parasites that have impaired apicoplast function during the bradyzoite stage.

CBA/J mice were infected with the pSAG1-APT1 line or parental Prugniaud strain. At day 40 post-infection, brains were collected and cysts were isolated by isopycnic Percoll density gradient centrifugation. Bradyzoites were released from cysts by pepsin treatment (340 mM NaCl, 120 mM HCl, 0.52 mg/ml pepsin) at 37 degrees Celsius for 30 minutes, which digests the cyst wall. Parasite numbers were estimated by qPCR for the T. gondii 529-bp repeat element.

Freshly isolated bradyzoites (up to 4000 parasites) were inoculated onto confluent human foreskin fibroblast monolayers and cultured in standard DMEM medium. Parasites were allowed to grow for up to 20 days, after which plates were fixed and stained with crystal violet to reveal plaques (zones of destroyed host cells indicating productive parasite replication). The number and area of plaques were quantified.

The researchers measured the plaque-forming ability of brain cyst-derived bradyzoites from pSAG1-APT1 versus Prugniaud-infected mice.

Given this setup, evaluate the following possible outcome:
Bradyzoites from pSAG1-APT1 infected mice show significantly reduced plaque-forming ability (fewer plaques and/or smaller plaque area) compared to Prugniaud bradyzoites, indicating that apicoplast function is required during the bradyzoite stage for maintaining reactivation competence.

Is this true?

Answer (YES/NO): YES